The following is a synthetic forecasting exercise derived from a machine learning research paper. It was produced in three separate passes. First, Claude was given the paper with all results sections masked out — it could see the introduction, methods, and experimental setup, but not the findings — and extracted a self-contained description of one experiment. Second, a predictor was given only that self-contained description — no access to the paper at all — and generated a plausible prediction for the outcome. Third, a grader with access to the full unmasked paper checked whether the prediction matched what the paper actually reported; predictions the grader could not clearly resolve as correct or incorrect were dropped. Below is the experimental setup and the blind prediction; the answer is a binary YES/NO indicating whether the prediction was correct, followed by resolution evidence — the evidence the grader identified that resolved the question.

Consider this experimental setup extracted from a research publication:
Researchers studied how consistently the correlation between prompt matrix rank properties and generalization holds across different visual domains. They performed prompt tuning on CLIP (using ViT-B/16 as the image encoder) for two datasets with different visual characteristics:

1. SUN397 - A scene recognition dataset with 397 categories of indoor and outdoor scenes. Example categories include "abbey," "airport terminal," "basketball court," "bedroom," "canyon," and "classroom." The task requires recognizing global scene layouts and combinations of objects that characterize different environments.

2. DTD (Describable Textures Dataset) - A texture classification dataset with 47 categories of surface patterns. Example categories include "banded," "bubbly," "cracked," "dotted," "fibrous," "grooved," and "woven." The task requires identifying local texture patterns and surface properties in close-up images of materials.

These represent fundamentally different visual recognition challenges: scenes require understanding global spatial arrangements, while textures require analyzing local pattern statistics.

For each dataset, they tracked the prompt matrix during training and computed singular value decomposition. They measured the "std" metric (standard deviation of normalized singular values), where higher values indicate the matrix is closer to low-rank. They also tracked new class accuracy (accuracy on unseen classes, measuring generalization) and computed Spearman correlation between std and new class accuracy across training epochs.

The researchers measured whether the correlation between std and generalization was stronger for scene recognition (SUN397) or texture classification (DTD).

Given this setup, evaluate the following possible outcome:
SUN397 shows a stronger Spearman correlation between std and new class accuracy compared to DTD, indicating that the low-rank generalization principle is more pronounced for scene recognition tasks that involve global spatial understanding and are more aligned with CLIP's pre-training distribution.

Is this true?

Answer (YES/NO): YES